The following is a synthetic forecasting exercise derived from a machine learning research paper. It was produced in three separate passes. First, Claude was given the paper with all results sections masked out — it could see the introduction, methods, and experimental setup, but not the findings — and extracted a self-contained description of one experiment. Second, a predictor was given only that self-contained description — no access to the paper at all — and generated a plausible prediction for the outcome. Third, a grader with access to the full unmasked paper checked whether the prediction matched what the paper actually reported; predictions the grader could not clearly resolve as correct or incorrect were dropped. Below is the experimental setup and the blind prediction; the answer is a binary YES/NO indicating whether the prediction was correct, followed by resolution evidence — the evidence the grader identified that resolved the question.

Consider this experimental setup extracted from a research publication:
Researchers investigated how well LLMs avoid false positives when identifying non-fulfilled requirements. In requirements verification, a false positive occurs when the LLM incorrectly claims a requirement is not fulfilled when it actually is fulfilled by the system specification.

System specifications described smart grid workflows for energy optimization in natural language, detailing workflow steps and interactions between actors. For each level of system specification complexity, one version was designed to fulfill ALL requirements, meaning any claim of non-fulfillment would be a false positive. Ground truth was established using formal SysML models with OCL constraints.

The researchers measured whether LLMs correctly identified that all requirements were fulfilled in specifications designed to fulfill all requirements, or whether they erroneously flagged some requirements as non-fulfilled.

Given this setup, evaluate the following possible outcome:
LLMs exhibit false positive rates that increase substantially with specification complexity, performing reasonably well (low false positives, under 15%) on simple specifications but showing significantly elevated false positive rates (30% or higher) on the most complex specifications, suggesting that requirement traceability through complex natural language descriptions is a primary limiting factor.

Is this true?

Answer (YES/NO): NO